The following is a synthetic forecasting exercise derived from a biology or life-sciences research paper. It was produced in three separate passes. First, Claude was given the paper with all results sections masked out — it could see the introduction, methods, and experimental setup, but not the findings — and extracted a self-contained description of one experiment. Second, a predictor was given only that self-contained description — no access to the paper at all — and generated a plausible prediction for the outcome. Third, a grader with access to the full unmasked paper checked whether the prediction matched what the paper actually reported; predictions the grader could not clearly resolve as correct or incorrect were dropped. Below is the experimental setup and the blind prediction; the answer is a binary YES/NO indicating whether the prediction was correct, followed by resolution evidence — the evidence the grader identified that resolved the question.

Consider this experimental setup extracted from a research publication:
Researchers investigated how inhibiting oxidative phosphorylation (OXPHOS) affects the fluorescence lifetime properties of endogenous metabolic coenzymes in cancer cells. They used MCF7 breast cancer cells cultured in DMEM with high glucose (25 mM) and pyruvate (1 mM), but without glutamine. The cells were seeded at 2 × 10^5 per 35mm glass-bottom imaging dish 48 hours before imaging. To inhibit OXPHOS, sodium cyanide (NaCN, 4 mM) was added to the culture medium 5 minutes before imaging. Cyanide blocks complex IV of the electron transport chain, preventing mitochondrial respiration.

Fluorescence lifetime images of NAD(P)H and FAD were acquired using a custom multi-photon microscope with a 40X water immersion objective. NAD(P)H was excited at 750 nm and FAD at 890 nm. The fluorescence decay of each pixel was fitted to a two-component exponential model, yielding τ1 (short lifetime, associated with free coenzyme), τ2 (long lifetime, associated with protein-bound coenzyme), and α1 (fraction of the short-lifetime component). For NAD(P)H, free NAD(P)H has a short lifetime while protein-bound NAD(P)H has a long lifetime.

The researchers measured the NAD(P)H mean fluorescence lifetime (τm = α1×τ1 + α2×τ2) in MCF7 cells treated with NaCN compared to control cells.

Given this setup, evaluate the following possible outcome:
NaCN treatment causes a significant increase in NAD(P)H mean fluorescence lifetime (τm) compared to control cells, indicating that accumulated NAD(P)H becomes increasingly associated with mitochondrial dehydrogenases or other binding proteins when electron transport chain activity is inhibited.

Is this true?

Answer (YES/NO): NO